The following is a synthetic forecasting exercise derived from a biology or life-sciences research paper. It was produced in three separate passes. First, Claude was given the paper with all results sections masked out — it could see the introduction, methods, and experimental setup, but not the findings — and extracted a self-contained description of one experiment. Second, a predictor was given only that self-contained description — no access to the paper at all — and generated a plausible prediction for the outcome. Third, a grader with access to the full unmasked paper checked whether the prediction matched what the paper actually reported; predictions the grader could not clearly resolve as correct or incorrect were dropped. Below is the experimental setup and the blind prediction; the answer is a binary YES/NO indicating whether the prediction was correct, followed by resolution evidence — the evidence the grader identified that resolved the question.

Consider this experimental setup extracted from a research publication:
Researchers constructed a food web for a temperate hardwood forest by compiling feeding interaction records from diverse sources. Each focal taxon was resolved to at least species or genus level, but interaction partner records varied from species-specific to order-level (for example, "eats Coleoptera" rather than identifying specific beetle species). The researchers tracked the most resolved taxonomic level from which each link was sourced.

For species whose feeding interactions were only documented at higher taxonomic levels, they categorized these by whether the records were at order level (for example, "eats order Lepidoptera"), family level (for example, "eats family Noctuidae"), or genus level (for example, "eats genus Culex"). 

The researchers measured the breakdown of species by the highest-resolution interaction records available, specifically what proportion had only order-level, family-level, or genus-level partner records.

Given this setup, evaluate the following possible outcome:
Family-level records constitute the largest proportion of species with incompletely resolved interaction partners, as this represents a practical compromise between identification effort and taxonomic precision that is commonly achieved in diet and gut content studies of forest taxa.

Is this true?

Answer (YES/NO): NO